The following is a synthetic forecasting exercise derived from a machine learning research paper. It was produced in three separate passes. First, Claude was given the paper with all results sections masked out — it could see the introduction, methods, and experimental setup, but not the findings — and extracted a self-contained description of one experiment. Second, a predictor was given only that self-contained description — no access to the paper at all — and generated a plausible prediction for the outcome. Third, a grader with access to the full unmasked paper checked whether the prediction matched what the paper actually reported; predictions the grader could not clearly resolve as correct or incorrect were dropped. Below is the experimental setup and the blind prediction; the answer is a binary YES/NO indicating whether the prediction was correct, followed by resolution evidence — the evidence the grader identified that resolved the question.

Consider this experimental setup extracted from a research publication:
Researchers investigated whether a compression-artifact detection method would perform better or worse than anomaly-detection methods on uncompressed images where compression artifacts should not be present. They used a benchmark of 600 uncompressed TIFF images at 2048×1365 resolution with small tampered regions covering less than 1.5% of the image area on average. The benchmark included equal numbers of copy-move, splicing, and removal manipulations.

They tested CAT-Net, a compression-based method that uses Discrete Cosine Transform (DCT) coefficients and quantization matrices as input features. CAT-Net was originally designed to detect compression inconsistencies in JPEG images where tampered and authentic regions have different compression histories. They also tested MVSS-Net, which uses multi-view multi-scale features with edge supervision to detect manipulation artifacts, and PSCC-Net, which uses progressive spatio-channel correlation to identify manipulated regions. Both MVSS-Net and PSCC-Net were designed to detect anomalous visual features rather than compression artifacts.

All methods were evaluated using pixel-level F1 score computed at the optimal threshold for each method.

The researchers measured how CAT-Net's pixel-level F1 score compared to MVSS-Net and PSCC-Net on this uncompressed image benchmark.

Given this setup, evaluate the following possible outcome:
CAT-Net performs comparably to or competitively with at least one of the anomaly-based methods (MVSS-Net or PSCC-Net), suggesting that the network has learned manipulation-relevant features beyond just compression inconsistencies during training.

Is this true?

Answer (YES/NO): YES